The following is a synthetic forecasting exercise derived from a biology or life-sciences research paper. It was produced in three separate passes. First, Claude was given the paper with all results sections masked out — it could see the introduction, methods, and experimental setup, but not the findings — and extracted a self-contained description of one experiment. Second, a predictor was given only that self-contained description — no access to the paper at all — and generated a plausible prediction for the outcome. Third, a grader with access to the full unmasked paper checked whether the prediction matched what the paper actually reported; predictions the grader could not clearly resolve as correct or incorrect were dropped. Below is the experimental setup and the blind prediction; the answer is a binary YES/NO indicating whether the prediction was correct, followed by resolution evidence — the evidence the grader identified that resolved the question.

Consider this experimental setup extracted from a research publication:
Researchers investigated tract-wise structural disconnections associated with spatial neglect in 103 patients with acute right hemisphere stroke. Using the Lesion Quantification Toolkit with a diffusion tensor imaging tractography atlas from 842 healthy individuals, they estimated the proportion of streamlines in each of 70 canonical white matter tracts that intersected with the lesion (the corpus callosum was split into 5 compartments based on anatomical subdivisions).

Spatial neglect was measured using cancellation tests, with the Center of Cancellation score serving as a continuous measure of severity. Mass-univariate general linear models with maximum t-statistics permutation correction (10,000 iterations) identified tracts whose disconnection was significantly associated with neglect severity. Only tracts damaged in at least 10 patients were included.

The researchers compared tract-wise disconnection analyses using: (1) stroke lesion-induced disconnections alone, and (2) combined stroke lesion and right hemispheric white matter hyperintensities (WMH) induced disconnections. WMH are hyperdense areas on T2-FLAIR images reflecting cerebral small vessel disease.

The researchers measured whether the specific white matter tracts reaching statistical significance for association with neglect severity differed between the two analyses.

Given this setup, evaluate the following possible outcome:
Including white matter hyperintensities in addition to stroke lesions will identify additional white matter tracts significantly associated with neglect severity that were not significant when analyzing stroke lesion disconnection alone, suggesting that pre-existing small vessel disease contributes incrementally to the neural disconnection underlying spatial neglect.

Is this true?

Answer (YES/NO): NO